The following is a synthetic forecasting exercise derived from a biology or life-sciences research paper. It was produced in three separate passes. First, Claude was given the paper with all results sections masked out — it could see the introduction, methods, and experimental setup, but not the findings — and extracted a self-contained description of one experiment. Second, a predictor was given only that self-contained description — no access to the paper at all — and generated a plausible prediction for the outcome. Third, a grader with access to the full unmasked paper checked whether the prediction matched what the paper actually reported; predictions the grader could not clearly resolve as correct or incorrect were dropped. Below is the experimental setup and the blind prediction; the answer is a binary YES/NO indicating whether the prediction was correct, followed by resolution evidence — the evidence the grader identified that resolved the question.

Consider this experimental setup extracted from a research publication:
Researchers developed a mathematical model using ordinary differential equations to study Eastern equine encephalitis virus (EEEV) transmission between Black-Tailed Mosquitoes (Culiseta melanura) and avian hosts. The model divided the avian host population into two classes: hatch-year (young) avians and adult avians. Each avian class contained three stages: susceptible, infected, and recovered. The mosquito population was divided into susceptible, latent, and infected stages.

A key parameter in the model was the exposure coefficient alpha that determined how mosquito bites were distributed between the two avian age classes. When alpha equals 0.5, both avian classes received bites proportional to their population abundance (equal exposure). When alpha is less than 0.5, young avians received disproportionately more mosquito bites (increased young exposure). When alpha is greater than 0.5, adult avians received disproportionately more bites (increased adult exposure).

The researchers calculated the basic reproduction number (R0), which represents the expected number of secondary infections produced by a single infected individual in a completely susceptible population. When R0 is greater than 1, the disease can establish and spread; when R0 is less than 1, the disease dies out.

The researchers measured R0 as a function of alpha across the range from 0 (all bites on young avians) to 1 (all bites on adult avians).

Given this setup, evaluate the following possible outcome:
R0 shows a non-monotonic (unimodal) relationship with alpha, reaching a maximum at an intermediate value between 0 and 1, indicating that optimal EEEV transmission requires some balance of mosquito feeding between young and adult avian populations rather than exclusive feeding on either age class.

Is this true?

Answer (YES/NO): NO